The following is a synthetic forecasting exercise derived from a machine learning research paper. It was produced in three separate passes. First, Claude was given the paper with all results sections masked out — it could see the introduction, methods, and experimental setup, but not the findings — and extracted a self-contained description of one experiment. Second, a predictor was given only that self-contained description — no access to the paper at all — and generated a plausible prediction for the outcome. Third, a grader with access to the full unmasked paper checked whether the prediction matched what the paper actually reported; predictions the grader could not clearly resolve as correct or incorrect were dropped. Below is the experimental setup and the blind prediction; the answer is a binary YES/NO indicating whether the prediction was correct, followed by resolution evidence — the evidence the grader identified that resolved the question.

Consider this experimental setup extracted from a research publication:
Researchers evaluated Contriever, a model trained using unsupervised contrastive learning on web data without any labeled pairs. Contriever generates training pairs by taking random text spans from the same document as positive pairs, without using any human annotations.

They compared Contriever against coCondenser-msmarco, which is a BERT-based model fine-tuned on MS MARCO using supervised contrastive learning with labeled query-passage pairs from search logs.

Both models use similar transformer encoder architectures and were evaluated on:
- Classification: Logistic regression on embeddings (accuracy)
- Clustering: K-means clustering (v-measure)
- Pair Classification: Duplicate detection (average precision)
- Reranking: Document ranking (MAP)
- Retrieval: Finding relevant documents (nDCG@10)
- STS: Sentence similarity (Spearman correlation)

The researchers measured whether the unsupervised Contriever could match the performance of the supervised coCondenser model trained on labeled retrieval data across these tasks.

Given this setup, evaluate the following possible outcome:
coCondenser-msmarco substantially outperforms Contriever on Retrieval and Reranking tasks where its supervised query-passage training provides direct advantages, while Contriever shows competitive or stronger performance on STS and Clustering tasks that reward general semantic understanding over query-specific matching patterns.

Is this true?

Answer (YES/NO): NO